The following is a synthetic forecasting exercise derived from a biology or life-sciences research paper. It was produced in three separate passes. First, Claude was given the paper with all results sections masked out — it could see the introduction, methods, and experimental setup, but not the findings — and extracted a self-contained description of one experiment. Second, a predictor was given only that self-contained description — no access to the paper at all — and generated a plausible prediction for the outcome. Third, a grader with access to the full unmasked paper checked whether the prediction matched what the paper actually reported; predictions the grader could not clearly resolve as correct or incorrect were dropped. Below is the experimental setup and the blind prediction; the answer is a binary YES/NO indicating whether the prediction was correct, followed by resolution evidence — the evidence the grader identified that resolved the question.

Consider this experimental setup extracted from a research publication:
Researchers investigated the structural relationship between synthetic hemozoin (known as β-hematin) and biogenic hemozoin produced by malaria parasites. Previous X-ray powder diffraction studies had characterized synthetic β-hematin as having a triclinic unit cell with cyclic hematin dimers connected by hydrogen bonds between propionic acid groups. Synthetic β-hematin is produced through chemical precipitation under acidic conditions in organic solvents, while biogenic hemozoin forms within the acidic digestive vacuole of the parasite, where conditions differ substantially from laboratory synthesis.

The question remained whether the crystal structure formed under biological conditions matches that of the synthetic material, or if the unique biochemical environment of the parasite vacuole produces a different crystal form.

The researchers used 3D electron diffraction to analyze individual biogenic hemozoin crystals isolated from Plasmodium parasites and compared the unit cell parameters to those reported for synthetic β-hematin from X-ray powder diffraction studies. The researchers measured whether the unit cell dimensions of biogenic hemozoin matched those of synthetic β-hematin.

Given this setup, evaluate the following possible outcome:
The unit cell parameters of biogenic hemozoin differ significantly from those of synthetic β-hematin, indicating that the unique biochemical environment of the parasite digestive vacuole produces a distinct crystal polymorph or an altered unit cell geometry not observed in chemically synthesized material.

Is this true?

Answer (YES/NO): NO